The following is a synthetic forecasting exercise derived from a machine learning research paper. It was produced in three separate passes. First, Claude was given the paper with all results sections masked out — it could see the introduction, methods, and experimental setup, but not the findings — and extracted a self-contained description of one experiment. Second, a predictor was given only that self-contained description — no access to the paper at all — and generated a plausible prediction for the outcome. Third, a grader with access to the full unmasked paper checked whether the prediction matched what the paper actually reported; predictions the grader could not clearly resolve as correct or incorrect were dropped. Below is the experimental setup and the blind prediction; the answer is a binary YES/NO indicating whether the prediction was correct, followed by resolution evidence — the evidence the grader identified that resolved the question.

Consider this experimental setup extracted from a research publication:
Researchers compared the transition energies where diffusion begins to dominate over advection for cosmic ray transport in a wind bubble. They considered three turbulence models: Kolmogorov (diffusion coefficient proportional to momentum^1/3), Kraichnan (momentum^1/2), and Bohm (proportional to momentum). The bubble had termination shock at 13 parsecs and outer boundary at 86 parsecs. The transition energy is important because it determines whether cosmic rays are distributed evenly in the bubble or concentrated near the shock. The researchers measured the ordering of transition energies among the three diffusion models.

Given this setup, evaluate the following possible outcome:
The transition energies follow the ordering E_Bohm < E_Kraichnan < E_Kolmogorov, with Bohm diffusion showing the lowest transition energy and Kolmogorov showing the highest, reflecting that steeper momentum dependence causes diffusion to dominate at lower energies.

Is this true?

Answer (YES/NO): NO